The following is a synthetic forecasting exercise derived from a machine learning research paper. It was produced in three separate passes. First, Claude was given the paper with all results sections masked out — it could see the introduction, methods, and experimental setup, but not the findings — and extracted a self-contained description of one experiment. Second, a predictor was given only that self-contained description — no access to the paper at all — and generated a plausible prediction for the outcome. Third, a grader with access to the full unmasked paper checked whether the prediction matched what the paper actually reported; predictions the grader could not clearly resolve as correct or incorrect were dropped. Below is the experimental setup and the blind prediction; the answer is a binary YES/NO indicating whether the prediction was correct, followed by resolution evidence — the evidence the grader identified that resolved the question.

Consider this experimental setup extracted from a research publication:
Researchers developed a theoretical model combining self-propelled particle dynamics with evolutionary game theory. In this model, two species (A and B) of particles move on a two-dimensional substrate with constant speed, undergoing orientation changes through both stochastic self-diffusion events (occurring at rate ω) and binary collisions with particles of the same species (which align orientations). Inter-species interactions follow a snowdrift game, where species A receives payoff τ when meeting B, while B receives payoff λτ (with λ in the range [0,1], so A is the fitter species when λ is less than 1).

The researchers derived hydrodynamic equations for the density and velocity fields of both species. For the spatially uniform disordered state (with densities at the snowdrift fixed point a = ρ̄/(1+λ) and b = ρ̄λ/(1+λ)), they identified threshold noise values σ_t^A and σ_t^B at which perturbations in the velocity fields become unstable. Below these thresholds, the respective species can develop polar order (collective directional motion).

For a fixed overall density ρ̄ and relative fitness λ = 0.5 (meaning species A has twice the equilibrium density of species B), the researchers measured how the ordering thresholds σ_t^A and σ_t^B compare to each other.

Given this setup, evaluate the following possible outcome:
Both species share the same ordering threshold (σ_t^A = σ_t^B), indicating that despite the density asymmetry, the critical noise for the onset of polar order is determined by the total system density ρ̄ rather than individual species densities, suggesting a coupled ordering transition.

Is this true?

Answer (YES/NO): NO